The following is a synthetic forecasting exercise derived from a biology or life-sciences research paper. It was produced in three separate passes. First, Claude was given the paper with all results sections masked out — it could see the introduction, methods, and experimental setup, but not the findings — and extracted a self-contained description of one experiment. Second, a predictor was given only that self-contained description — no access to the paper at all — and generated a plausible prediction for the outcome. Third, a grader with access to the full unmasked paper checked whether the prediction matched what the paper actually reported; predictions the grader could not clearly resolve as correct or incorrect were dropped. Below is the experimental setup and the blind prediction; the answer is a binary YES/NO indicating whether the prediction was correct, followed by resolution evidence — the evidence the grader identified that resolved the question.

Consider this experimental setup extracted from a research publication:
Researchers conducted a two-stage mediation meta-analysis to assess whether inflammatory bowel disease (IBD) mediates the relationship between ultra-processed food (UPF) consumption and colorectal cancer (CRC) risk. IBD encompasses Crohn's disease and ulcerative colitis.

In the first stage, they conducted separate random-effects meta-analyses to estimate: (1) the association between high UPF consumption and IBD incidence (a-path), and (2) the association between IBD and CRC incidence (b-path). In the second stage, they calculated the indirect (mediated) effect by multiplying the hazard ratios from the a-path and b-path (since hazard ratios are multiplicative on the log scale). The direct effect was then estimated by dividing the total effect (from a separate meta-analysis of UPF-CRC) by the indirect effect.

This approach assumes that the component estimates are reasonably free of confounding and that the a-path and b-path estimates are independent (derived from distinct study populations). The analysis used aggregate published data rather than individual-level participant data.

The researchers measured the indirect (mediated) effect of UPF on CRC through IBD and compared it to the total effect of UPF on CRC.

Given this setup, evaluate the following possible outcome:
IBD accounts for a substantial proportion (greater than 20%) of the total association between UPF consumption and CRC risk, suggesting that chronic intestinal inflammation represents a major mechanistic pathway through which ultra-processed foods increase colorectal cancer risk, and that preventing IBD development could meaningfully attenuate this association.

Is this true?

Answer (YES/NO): NO